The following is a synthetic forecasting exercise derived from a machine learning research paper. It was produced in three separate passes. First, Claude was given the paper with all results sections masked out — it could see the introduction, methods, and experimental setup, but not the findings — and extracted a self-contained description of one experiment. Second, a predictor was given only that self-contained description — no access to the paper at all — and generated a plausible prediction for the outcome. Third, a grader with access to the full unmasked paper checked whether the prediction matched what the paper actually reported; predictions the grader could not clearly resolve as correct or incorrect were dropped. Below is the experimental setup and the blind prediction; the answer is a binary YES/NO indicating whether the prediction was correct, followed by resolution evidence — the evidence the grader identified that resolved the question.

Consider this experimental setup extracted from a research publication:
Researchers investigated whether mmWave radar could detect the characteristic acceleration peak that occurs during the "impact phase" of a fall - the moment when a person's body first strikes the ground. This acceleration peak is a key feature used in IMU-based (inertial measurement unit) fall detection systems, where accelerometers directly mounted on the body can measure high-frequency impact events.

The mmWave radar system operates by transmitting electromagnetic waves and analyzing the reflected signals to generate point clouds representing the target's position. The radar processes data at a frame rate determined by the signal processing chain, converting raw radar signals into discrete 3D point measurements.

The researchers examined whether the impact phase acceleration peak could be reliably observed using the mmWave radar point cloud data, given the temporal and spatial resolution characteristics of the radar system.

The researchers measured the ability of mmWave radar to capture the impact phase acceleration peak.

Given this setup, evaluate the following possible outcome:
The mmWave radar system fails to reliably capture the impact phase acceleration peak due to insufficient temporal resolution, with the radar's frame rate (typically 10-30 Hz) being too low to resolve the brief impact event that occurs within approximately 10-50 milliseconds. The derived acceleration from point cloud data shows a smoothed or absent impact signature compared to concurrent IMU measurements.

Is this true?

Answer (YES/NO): YES